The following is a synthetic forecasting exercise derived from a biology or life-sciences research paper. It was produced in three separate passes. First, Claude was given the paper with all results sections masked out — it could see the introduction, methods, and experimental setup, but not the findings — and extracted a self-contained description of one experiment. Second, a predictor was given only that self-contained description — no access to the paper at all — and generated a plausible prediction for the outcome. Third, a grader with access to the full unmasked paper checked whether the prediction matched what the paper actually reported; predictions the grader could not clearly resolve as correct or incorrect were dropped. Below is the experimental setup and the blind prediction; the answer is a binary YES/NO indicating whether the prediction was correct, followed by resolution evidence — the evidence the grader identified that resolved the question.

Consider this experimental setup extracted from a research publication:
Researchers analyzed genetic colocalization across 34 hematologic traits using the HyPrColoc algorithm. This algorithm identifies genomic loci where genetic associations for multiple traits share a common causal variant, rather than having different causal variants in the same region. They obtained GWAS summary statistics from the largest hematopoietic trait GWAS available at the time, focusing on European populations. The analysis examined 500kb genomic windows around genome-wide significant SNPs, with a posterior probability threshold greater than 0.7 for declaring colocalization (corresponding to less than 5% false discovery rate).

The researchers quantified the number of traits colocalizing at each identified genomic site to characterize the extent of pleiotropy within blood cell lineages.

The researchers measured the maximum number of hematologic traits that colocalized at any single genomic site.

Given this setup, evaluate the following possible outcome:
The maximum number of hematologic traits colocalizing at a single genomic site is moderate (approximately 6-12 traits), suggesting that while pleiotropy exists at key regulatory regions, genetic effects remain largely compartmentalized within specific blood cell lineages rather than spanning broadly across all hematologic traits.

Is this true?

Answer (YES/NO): NO